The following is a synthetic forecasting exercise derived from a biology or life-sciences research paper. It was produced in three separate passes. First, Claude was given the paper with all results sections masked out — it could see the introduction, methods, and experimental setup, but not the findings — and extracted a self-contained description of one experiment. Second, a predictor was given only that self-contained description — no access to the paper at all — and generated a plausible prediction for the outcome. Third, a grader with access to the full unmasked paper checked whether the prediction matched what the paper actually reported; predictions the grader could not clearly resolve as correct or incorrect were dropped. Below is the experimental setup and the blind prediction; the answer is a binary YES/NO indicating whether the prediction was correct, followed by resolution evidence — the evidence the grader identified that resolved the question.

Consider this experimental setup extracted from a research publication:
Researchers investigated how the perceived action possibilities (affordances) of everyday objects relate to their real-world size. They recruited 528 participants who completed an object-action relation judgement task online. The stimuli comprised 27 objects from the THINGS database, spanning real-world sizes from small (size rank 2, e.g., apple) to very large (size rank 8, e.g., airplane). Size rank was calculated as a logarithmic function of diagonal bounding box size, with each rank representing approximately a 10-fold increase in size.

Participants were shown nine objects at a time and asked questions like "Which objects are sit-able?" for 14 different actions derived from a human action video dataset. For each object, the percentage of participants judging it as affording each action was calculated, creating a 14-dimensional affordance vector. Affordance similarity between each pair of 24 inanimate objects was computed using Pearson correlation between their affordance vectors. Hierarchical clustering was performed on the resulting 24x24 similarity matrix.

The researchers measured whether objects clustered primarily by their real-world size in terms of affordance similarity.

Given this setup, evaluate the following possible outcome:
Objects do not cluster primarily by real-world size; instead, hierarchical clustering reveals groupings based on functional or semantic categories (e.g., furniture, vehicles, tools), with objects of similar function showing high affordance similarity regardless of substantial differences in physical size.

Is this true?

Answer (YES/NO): NO